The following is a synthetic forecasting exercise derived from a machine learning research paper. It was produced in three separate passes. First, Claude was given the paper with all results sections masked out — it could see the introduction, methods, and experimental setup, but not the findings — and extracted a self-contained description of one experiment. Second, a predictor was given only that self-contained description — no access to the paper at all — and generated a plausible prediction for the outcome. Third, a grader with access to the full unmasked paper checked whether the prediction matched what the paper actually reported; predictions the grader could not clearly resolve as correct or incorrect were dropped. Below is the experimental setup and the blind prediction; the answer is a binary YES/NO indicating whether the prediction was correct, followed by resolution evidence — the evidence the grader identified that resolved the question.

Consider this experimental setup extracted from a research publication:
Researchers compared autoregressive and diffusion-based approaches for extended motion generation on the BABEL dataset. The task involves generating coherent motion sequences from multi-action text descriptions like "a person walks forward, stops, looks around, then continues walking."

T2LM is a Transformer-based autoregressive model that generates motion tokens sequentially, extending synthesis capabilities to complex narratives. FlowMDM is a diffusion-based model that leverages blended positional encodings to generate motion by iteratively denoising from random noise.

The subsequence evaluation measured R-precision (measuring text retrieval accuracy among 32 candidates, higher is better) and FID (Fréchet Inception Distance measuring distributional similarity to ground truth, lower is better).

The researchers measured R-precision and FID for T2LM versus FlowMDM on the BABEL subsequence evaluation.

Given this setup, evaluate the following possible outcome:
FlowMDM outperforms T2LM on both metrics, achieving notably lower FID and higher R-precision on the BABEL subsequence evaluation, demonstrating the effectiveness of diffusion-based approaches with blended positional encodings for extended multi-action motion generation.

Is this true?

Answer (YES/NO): NO